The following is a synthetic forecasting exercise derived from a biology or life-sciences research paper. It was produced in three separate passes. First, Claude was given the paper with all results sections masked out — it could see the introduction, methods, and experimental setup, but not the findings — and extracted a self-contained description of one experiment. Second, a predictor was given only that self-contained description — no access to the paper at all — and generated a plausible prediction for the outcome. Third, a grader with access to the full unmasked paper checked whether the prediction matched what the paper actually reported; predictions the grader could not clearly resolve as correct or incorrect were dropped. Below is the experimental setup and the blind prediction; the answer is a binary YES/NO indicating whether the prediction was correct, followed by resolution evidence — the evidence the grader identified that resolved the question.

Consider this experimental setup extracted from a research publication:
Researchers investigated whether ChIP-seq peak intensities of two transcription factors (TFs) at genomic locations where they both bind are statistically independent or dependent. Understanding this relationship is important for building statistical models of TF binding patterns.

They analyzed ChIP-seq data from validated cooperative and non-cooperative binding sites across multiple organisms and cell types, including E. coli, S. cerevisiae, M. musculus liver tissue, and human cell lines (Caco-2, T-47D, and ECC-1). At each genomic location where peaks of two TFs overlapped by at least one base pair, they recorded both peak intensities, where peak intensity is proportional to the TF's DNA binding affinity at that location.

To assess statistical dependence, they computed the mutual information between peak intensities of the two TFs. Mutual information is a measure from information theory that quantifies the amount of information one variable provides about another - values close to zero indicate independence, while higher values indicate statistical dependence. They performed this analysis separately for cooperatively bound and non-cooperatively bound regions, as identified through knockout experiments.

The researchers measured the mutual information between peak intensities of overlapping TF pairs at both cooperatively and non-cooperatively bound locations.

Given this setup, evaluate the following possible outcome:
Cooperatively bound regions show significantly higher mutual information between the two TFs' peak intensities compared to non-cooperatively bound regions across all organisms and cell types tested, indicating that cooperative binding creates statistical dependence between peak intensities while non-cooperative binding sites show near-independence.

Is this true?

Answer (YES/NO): NO